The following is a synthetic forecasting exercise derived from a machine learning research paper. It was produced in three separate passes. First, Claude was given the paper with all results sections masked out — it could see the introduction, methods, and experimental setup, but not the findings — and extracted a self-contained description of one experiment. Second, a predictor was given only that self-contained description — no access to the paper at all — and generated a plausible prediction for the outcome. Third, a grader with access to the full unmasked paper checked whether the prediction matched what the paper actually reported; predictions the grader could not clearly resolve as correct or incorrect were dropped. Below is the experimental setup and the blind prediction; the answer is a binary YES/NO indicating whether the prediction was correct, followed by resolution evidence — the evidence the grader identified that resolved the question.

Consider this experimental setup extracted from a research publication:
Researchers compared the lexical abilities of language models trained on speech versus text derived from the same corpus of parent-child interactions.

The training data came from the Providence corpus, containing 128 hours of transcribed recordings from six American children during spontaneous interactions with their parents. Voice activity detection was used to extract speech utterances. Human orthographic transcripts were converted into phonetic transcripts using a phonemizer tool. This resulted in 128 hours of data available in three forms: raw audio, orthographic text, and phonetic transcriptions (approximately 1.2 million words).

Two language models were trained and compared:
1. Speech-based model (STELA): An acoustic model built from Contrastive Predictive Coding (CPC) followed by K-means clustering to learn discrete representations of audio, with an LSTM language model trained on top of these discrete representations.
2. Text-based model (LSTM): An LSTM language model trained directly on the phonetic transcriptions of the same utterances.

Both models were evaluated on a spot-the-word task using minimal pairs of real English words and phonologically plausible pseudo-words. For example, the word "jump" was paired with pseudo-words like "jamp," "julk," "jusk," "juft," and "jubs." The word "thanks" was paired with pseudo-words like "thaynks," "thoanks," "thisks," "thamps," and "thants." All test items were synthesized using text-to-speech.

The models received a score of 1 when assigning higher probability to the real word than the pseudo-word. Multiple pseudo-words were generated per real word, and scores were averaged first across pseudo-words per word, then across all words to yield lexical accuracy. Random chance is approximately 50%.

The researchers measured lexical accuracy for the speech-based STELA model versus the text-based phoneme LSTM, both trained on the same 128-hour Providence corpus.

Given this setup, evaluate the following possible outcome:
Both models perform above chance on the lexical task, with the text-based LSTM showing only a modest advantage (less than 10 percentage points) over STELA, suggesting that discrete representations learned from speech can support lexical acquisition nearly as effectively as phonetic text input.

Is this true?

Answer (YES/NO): NO